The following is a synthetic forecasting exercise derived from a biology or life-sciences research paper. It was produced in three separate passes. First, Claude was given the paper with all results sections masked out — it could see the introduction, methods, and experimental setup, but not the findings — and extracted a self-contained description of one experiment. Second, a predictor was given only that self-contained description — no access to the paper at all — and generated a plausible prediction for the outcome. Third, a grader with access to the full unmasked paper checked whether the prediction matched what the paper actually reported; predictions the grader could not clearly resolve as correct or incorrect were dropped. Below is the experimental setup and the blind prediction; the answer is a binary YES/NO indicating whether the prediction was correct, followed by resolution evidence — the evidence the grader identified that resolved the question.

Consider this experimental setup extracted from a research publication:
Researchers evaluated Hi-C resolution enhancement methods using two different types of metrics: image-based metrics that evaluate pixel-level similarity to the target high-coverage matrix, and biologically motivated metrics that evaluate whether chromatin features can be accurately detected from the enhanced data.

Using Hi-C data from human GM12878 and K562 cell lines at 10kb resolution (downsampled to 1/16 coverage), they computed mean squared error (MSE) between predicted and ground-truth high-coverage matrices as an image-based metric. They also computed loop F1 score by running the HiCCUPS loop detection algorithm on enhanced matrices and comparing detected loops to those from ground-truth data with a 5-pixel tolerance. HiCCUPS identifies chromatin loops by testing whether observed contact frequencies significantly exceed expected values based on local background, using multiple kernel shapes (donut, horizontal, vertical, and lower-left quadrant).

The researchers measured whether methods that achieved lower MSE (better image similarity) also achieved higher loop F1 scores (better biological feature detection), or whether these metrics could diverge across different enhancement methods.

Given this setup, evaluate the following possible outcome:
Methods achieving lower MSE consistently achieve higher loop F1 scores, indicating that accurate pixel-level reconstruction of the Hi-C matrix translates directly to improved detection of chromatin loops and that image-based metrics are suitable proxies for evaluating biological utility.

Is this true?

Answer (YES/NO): NO